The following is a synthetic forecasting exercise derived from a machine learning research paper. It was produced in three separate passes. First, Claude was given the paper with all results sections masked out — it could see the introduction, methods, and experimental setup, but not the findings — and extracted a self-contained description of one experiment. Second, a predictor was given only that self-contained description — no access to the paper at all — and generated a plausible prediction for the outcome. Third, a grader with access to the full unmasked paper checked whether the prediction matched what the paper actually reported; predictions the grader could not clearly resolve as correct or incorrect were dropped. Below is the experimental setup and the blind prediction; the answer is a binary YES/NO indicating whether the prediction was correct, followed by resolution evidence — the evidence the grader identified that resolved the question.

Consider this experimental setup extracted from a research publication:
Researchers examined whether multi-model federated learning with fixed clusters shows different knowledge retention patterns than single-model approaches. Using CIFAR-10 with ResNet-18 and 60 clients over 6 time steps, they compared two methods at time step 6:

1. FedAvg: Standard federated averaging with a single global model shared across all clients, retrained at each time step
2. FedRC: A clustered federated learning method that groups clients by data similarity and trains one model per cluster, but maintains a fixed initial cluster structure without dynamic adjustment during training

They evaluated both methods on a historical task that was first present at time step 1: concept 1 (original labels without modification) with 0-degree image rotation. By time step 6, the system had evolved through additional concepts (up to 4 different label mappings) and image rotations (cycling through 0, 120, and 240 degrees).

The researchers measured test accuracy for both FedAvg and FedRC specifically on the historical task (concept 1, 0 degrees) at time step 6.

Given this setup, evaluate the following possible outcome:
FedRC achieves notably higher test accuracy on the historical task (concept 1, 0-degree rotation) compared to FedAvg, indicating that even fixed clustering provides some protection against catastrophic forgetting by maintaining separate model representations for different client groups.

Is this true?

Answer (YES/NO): NO